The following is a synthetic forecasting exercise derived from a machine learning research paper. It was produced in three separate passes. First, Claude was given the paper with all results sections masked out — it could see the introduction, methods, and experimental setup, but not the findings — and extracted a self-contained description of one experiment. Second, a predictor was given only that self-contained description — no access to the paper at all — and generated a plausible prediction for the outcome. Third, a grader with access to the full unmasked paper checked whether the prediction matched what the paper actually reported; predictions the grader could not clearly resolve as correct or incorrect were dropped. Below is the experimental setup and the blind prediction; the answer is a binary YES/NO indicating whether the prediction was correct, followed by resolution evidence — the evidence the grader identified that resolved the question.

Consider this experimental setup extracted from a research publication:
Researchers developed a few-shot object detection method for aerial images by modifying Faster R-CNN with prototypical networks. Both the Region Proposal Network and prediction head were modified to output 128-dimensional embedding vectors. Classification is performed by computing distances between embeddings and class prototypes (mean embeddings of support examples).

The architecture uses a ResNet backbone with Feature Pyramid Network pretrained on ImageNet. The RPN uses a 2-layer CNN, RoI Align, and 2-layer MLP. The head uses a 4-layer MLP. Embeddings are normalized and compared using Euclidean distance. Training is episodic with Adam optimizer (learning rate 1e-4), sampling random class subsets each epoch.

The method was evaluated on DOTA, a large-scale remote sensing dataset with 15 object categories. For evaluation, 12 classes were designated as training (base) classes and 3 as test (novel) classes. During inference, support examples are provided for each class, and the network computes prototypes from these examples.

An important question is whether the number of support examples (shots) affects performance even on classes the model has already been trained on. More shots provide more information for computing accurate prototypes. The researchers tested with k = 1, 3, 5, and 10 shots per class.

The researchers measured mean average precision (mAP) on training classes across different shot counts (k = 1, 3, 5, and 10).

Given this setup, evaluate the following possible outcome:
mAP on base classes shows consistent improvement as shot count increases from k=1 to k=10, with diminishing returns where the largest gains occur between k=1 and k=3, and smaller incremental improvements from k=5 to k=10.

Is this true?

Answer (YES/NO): NO